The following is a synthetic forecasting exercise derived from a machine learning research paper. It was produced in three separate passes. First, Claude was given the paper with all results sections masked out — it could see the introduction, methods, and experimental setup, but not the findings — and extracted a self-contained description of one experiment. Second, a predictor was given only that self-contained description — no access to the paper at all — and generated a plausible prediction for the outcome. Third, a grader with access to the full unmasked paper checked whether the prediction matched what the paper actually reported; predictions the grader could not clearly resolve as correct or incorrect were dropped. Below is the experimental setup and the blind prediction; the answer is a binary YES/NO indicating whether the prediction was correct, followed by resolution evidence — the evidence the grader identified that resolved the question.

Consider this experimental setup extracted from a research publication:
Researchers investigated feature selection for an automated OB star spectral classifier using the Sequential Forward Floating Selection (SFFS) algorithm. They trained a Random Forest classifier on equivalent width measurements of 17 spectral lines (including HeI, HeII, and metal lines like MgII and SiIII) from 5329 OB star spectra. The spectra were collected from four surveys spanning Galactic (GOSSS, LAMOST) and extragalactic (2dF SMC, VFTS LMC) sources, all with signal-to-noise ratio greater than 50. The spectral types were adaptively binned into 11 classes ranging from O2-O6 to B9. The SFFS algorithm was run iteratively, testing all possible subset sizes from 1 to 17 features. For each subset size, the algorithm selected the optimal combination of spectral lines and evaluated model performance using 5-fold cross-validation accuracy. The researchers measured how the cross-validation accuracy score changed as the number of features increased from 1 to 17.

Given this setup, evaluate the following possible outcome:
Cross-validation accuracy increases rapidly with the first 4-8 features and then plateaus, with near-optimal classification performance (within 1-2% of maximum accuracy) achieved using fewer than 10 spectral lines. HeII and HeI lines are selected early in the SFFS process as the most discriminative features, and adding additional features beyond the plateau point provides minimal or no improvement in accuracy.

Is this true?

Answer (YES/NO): NO